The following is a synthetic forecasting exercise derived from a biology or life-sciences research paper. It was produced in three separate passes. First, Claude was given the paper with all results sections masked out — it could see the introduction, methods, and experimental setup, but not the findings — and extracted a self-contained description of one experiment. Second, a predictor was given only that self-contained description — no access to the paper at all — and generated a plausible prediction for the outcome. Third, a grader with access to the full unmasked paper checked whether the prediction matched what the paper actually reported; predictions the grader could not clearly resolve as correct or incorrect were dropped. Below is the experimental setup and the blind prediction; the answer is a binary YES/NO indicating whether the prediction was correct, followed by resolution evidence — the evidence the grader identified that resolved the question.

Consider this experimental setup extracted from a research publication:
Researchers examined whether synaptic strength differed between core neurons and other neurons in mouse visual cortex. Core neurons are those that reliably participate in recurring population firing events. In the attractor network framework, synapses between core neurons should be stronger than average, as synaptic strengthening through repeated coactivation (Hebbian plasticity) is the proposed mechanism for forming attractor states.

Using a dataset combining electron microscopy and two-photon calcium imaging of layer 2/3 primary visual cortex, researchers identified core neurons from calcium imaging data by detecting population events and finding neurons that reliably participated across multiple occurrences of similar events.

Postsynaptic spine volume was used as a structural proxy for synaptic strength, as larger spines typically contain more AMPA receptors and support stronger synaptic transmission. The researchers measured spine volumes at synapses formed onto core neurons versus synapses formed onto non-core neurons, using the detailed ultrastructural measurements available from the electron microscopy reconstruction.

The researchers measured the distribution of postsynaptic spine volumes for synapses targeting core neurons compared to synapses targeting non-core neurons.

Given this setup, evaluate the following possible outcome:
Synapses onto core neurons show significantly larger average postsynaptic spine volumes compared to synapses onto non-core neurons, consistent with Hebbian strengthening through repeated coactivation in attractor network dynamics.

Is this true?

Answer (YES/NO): NO